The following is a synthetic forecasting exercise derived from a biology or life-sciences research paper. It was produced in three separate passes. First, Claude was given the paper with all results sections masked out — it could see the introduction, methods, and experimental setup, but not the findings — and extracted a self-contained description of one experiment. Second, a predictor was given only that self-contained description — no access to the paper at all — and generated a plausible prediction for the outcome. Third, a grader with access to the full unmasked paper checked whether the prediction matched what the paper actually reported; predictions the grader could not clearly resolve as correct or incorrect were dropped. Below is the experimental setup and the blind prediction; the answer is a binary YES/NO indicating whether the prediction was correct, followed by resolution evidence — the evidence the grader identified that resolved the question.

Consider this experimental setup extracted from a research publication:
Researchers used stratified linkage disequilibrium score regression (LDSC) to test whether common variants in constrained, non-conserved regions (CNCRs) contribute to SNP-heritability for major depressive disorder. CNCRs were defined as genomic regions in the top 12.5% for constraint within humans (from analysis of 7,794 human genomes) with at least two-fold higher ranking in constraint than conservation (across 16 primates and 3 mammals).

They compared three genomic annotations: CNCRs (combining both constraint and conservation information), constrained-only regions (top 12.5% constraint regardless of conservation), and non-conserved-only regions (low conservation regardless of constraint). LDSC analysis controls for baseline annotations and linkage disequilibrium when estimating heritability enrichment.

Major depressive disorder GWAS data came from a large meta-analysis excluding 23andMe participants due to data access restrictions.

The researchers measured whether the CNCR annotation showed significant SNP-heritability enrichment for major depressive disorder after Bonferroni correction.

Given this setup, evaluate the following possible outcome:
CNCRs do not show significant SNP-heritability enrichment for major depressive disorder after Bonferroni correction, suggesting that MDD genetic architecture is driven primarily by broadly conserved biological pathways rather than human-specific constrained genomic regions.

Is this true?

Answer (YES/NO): NO